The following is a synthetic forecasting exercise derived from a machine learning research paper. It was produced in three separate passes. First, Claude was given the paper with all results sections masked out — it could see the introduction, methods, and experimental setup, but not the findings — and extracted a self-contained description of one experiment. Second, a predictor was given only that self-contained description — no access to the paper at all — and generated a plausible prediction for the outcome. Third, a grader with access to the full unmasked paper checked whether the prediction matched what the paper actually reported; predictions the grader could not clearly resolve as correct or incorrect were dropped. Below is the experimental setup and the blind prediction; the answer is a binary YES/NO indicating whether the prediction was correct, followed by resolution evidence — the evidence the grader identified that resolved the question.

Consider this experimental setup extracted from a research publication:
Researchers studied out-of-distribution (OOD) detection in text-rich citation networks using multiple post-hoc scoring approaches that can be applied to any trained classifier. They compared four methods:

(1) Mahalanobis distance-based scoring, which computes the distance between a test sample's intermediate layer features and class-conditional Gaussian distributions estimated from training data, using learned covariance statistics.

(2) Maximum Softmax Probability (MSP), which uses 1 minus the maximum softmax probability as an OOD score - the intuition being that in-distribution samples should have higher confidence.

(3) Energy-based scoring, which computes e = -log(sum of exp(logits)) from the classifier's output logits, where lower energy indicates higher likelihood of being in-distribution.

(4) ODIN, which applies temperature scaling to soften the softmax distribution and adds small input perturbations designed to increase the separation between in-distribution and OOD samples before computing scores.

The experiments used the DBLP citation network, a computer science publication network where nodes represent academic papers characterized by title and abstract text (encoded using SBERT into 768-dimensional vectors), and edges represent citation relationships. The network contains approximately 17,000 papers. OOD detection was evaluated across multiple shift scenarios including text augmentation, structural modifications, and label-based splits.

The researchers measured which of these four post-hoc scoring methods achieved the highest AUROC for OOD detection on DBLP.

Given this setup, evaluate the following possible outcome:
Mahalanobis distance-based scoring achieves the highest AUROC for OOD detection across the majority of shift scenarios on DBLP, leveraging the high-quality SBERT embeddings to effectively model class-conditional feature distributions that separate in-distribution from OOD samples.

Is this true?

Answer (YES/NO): NO